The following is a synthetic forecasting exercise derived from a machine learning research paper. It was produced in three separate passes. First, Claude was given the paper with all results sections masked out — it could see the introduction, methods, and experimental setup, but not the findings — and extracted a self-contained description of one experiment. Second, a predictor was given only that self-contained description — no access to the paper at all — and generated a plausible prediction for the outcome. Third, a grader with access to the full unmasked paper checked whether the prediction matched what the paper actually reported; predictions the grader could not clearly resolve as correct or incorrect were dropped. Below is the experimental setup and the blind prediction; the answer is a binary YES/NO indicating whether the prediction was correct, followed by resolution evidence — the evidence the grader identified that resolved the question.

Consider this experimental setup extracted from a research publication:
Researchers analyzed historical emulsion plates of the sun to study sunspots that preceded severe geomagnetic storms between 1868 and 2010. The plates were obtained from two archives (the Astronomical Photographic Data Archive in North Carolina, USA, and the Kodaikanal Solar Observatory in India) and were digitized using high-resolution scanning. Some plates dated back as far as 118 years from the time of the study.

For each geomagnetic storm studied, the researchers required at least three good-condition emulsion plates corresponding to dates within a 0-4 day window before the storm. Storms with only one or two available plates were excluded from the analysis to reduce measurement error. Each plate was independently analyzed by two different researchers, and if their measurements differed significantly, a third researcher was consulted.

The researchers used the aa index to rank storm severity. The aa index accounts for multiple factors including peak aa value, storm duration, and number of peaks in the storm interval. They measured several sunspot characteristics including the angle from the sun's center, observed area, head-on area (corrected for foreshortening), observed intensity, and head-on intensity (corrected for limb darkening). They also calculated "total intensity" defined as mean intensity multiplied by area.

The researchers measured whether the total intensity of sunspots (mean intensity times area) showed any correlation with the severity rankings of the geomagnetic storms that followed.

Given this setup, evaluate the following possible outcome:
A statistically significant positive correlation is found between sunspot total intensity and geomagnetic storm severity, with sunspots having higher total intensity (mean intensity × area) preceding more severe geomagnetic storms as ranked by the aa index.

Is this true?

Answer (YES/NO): YES